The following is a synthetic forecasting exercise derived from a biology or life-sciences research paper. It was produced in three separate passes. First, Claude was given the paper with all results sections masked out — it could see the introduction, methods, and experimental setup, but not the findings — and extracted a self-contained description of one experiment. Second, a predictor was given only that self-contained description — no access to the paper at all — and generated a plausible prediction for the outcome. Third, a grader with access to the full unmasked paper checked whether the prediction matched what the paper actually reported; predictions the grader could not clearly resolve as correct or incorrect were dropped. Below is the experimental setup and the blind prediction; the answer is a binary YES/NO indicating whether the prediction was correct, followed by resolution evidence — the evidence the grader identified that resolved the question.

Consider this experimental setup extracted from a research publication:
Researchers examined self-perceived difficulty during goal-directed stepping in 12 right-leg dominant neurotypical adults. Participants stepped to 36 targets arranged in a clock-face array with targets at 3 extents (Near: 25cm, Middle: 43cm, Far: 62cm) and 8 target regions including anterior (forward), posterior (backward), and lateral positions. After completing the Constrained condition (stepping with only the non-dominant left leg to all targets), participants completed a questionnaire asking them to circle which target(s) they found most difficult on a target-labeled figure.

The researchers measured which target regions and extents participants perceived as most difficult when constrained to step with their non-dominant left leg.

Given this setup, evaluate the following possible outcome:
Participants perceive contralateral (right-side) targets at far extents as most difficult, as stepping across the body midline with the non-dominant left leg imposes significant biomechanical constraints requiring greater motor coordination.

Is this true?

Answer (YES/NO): NO